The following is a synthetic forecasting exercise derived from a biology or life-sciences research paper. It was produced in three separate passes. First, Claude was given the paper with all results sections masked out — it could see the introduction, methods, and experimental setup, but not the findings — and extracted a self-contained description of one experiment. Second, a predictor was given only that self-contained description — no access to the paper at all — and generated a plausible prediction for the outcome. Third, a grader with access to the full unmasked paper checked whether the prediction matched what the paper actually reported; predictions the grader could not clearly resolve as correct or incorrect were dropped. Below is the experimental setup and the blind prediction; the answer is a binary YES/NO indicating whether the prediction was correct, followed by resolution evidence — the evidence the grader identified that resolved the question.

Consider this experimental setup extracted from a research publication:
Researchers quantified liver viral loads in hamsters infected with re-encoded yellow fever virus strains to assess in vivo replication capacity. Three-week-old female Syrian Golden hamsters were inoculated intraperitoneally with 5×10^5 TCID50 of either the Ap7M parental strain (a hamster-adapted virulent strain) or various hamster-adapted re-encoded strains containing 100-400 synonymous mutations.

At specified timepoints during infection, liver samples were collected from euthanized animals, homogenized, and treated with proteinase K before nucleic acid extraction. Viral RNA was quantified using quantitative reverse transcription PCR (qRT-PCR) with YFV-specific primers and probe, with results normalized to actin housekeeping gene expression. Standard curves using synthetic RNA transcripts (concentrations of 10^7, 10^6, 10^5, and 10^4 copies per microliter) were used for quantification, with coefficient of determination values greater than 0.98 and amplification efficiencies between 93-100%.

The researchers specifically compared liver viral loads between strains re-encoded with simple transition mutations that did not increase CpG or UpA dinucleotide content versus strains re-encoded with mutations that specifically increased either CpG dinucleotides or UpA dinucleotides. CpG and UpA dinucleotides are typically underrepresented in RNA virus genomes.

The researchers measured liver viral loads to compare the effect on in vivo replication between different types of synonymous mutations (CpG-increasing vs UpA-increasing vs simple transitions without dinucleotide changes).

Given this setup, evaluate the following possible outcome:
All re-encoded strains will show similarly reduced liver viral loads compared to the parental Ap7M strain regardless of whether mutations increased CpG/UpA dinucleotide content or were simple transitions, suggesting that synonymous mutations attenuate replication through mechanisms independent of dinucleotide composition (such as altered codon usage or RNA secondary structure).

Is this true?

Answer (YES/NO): NO